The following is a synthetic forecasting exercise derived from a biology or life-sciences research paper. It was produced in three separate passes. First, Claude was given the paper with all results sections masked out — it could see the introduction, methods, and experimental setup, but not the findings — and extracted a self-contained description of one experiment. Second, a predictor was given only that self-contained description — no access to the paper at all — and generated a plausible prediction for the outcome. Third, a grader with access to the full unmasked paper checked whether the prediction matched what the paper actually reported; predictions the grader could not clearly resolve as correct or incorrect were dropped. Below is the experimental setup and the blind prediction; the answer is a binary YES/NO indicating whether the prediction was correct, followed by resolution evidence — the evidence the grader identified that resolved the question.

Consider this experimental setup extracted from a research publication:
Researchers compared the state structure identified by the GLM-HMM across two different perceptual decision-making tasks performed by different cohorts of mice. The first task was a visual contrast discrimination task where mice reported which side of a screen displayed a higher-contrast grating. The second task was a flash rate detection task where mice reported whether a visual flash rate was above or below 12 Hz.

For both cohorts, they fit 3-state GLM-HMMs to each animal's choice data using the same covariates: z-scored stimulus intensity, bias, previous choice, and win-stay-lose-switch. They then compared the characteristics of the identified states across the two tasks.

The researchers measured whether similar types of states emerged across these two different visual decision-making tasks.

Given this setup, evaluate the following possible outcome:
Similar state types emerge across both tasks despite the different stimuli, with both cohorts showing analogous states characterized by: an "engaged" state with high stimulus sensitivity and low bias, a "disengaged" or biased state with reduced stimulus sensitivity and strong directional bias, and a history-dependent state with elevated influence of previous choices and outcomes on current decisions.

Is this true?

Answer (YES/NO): NO